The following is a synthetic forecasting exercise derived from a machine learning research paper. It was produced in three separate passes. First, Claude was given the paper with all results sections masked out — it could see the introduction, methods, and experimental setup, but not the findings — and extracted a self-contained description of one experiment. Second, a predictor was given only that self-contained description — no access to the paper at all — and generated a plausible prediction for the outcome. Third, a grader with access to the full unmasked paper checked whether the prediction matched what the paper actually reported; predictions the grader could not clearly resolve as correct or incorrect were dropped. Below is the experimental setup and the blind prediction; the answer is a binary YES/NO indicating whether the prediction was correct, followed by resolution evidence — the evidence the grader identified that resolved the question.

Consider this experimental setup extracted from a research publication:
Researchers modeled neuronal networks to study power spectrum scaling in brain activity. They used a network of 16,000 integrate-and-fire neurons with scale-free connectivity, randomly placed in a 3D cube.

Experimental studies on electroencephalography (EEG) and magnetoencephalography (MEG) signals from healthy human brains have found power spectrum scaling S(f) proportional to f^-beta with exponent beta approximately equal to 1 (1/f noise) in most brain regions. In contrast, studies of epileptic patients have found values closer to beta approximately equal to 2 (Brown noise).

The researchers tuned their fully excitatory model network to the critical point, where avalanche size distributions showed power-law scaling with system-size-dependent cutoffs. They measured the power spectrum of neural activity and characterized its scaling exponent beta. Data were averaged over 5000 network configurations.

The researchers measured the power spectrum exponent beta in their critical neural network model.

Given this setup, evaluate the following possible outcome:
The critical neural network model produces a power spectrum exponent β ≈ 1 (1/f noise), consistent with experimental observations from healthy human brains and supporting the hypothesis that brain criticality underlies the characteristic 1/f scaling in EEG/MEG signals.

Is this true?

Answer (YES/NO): NO